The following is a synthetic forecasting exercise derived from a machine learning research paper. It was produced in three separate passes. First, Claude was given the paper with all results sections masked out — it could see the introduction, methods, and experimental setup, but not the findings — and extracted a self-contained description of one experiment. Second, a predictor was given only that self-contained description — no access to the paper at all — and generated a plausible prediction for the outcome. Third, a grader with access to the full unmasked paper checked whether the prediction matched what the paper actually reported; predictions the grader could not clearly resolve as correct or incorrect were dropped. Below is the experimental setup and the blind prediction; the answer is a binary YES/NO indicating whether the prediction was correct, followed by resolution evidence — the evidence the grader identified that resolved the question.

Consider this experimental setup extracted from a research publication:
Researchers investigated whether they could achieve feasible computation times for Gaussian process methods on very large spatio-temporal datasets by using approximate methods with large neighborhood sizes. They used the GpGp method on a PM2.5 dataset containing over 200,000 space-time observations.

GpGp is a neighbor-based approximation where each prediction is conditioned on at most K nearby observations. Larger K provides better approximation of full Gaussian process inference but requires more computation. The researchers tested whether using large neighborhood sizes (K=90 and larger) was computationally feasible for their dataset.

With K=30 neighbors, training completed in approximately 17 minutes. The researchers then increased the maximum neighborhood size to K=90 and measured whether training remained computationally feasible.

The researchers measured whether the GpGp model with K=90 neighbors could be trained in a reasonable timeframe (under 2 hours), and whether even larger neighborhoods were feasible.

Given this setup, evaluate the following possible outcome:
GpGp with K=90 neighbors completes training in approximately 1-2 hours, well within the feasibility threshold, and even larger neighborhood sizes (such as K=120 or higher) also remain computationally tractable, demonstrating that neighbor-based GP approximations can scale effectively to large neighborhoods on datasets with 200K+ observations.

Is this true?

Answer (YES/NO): NO